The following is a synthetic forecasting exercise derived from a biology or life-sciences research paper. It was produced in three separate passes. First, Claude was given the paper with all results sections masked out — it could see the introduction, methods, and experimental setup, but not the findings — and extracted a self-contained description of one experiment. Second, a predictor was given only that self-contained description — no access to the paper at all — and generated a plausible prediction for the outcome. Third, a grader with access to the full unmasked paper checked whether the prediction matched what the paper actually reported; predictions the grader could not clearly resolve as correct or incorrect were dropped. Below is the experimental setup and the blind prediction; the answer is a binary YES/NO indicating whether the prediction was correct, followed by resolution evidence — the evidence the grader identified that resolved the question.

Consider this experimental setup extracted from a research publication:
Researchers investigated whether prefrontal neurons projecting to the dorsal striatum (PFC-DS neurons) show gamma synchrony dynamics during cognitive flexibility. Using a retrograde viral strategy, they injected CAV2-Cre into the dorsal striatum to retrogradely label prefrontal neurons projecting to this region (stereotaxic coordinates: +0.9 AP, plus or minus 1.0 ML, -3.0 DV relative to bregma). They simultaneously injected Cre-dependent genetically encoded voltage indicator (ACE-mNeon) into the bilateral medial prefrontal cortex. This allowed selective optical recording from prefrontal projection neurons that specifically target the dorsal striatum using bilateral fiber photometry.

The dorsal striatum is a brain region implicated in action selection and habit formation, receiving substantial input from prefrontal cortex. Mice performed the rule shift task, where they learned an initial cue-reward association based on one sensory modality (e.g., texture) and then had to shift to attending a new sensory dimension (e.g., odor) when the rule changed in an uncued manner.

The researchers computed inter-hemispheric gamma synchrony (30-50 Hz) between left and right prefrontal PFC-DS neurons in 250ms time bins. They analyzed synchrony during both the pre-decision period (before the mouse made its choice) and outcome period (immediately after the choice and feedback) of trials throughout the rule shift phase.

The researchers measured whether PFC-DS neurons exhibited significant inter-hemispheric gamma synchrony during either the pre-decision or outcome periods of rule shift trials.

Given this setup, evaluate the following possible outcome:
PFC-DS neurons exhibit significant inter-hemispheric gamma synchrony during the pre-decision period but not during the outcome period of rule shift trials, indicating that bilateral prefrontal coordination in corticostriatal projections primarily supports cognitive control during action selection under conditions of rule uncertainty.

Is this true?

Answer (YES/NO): NO